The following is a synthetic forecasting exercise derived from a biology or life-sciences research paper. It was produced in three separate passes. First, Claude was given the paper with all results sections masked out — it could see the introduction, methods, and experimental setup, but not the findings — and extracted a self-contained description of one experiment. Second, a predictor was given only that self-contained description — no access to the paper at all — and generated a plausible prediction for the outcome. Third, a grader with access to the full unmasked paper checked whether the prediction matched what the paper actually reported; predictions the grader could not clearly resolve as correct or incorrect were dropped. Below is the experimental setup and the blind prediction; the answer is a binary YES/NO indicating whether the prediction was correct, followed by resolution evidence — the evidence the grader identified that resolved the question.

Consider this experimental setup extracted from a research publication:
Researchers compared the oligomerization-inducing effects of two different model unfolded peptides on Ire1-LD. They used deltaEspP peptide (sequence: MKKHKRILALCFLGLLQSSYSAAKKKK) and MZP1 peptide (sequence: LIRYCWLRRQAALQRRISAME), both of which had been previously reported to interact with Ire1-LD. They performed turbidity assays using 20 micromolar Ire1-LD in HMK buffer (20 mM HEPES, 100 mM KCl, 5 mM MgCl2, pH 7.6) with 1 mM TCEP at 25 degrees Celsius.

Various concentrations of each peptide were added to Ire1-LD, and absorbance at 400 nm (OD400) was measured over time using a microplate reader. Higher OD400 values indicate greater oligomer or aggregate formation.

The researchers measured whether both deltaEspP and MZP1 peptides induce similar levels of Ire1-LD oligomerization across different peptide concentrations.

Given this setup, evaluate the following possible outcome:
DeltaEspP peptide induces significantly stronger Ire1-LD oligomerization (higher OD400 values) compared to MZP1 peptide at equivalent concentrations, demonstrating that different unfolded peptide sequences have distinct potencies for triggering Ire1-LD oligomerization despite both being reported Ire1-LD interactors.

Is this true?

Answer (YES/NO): YES